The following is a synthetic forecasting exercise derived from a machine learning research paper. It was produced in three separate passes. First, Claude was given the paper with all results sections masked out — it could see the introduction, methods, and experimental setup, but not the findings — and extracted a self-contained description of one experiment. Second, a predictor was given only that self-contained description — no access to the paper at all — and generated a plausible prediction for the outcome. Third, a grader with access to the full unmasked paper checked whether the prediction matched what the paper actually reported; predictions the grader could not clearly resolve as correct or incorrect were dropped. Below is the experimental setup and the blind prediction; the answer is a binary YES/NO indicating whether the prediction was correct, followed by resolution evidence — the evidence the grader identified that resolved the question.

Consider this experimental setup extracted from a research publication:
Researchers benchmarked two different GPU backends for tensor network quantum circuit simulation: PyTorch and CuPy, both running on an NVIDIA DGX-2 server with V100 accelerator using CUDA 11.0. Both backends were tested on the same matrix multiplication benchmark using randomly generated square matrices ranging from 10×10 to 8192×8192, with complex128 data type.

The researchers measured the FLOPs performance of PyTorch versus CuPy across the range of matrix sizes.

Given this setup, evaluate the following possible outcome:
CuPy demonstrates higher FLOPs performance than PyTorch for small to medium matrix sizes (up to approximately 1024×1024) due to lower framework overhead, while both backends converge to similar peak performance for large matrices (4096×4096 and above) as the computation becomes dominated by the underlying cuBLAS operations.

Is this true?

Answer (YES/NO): NO